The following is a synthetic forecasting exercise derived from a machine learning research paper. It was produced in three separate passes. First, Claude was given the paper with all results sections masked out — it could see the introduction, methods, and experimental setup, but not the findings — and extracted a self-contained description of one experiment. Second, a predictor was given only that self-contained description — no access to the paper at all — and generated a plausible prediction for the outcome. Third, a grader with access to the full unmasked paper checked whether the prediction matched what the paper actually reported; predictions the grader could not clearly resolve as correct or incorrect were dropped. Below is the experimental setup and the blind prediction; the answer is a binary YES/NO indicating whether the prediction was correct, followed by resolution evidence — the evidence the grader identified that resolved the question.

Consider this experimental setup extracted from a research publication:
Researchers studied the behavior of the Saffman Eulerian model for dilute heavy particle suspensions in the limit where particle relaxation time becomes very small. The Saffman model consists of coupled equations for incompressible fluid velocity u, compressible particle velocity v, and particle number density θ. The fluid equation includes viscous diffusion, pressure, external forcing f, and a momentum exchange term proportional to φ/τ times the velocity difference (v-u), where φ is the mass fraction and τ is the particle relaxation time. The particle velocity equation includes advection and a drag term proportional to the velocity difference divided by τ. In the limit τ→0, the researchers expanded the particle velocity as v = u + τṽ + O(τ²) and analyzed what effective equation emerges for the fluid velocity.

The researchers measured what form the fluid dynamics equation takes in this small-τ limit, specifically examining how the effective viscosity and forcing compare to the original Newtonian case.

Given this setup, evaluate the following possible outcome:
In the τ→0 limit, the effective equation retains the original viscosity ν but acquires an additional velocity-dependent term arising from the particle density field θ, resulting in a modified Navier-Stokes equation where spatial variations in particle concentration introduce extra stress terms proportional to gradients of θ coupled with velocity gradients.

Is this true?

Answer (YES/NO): NO